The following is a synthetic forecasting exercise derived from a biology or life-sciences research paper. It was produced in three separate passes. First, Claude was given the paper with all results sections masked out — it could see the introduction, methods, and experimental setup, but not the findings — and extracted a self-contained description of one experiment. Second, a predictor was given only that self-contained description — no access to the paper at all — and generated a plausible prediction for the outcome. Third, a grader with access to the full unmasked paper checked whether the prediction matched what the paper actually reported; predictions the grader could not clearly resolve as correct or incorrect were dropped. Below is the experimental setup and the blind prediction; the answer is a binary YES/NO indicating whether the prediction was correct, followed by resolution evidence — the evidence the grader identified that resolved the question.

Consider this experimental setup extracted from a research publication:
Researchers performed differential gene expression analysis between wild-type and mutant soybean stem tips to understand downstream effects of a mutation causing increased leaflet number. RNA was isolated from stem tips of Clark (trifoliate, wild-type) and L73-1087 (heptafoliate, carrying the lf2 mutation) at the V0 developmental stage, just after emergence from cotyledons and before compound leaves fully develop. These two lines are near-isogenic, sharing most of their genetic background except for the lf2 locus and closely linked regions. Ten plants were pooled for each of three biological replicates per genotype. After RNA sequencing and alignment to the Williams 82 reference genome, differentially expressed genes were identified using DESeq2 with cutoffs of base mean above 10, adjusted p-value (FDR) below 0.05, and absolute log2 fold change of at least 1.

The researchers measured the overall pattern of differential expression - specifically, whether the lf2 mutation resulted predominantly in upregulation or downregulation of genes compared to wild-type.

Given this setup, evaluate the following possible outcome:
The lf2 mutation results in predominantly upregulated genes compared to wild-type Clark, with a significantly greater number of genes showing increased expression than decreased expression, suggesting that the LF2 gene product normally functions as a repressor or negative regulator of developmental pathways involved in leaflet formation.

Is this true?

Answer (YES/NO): NO